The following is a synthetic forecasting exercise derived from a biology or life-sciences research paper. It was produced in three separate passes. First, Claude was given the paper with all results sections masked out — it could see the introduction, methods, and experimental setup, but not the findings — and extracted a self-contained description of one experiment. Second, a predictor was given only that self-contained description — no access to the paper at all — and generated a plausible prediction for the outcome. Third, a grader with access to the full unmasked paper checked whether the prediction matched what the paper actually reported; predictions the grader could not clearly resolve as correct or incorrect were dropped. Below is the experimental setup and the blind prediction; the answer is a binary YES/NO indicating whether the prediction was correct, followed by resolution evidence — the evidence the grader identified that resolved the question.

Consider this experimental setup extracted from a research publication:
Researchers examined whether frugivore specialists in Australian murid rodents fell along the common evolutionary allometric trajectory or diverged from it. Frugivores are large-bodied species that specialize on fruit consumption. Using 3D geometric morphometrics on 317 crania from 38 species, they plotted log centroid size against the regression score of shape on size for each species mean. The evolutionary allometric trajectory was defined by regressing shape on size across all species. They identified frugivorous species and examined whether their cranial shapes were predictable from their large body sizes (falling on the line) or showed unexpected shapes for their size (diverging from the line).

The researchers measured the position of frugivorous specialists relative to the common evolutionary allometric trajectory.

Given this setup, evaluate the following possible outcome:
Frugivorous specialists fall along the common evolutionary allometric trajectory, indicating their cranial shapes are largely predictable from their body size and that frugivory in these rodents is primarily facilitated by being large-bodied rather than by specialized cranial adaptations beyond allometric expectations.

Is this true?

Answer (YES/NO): YES